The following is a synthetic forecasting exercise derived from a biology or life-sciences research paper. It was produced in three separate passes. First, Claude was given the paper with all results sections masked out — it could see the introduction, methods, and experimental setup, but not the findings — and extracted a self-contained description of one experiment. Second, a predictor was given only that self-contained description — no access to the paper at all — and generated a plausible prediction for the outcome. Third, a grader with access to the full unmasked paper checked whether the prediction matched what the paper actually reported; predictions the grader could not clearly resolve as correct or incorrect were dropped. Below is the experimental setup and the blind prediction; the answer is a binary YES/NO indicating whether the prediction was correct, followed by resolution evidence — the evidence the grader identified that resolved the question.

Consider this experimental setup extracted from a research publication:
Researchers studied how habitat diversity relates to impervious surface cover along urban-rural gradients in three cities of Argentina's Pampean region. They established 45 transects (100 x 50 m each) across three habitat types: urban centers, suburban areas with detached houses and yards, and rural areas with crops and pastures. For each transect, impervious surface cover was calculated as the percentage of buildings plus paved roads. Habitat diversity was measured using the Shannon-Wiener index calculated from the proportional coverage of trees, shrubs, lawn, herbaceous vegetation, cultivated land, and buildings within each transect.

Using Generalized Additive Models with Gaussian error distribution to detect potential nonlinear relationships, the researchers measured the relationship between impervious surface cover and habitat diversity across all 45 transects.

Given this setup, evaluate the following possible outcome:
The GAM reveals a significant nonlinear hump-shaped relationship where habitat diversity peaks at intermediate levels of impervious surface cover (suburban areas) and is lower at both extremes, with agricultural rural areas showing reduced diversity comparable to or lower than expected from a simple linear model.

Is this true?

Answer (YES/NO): YES